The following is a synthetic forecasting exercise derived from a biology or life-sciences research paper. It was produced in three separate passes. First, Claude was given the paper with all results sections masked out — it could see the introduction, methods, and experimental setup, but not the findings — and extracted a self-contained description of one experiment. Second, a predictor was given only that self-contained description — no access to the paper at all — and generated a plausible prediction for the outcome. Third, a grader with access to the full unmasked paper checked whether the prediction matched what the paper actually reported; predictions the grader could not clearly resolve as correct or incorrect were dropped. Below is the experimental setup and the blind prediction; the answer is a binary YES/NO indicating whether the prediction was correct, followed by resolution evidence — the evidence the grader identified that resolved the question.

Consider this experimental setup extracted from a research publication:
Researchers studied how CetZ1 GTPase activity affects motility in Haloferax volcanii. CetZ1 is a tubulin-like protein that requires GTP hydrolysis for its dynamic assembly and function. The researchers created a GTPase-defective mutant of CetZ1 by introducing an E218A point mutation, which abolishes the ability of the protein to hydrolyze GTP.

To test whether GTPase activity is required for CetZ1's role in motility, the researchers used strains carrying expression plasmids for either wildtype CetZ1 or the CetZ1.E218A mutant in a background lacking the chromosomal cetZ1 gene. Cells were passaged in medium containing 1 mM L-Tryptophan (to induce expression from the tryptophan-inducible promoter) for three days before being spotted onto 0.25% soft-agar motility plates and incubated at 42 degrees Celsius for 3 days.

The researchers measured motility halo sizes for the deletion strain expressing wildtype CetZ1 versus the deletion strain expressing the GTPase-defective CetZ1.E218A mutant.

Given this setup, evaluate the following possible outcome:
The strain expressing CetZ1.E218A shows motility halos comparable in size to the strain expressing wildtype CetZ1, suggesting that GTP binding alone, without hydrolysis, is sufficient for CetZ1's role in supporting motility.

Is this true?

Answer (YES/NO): NO